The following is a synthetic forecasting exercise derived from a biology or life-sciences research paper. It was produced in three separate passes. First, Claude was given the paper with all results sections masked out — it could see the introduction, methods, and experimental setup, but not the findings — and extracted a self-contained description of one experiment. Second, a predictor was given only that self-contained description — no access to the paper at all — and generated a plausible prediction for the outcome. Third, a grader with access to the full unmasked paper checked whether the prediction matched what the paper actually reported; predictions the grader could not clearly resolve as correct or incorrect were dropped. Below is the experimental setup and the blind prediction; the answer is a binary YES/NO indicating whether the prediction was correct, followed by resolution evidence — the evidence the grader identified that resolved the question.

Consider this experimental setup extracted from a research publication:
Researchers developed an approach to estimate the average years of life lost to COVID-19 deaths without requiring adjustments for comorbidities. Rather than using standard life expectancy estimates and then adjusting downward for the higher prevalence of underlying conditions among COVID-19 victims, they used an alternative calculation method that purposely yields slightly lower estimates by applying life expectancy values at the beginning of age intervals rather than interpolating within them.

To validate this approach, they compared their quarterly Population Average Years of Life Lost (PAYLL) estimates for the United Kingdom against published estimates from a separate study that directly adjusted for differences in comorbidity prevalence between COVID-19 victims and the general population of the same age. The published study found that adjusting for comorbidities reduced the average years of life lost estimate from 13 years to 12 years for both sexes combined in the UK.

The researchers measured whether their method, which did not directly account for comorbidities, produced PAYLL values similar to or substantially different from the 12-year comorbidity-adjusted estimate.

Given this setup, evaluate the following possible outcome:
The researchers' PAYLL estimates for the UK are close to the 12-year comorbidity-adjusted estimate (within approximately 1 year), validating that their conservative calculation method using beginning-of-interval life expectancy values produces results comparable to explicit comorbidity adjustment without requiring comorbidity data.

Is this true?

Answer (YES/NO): YES